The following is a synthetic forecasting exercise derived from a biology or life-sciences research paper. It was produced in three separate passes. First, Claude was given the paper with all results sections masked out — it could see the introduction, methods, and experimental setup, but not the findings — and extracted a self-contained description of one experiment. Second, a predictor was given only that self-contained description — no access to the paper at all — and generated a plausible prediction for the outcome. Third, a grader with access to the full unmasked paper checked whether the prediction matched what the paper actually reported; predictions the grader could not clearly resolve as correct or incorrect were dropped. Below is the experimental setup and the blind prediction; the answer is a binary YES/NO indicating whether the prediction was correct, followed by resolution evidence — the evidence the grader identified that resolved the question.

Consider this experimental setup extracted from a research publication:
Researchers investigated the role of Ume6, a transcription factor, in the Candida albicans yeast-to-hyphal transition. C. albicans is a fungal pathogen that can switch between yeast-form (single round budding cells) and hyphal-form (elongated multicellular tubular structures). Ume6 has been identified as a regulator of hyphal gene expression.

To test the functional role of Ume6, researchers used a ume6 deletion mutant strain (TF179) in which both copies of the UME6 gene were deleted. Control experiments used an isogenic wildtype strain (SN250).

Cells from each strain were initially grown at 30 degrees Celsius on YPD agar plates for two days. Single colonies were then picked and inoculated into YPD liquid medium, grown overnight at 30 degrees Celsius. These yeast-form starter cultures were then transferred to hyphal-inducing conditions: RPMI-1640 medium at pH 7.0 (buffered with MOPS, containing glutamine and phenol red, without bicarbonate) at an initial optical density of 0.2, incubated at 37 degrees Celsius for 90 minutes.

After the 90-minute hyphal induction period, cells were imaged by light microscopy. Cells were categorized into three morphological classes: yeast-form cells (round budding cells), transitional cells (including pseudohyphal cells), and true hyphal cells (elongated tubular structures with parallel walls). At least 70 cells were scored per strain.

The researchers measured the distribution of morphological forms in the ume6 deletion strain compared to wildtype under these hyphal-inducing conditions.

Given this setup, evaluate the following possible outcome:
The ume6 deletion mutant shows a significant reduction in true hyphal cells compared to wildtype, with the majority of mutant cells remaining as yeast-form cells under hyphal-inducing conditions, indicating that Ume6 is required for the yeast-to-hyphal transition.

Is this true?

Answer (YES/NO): NO